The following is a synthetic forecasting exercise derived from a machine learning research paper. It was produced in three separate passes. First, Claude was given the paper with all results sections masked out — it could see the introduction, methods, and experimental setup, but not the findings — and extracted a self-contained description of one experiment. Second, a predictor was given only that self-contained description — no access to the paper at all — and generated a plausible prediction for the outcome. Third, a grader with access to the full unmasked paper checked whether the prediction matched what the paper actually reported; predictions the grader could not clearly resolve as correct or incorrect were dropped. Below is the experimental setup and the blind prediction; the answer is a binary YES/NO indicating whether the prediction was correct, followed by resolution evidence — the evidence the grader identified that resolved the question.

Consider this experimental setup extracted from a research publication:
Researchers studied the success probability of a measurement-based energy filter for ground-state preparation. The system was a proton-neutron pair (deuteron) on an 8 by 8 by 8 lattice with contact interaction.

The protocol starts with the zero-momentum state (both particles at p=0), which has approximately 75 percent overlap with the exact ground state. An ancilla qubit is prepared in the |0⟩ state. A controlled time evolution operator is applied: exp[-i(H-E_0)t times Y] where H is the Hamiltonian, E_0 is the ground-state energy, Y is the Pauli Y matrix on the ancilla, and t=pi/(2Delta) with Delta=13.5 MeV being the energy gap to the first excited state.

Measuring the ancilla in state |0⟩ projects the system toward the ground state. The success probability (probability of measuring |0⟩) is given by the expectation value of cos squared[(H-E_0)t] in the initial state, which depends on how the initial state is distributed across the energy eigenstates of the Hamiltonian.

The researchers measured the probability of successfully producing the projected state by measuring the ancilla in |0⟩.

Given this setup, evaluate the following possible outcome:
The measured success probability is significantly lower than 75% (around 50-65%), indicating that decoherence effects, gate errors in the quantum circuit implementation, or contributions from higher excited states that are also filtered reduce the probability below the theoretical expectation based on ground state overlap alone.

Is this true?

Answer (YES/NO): NO